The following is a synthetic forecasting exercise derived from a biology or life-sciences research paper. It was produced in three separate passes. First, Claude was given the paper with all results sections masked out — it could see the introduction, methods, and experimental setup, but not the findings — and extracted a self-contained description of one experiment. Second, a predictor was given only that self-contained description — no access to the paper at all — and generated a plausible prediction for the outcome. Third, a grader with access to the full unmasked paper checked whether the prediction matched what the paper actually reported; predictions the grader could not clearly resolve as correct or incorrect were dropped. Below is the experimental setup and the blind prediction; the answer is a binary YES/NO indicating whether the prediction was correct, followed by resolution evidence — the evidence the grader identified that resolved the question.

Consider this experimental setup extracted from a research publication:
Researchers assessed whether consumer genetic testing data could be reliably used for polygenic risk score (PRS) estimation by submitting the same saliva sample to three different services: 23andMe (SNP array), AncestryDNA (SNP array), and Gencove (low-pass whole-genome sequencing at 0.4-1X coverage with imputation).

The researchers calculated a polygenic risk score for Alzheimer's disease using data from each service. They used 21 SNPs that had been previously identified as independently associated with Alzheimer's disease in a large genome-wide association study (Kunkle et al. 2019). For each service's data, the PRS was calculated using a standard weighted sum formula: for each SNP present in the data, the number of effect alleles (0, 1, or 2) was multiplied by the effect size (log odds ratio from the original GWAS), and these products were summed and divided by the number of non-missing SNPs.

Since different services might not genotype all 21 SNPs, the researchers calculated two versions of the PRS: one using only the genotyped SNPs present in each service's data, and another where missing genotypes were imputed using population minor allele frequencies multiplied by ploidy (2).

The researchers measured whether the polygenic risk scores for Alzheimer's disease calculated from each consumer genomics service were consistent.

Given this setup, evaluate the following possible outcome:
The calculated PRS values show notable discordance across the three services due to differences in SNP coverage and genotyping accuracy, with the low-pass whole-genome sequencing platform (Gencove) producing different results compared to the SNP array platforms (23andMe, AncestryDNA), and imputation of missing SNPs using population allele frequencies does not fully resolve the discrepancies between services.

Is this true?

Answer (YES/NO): YES